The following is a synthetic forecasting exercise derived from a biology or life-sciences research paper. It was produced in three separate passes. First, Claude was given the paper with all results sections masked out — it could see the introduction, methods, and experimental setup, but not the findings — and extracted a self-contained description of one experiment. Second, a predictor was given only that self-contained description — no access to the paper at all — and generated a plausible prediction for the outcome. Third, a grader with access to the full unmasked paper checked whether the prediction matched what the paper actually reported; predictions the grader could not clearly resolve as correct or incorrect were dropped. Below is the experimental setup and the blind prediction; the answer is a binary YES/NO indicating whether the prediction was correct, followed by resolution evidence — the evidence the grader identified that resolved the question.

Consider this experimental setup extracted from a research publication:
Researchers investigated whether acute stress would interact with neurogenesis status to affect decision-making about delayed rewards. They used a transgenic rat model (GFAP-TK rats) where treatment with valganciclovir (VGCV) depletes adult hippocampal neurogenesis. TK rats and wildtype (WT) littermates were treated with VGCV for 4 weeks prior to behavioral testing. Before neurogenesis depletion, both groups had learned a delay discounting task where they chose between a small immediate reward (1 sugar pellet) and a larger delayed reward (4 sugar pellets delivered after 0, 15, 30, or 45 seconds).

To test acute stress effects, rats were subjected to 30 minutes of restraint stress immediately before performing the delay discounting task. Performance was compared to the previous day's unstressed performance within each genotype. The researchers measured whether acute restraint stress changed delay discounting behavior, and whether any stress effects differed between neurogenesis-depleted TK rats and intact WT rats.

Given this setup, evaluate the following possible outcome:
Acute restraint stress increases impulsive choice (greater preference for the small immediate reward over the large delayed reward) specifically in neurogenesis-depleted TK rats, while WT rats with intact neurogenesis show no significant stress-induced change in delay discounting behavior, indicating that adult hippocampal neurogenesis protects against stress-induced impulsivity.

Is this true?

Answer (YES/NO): NO